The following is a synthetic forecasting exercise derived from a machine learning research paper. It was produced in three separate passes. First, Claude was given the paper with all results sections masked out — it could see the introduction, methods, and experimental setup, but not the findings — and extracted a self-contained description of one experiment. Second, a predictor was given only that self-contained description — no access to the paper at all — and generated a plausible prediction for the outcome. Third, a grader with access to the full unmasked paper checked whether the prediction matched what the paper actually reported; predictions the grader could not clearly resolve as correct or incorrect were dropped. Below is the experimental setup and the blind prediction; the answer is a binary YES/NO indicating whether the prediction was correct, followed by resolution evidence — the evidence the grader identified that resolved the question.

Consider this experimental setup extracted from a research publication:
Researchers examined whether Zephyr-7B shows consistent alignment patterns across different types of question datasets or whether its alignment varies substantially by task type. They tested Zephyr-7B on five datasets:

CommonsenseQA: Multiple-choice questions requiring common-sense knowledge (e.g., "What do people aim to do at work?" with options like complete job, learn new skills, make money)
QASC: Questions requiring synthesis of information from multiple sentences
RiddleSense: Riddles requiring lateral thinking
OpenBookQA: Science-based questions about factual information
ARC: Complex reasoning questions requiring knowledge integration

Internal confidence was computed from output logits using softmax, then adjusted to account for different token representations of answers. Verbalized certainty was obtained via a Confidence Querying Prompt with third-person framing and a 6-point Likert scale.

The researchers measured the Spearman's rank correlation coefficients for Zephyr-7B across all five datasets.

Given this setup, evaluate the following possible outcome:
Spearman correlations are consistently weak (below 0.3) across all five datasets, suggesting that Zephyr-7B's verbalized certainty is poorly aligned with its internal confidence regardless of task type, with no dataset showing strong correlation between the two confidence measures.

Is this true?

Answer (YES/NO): YES